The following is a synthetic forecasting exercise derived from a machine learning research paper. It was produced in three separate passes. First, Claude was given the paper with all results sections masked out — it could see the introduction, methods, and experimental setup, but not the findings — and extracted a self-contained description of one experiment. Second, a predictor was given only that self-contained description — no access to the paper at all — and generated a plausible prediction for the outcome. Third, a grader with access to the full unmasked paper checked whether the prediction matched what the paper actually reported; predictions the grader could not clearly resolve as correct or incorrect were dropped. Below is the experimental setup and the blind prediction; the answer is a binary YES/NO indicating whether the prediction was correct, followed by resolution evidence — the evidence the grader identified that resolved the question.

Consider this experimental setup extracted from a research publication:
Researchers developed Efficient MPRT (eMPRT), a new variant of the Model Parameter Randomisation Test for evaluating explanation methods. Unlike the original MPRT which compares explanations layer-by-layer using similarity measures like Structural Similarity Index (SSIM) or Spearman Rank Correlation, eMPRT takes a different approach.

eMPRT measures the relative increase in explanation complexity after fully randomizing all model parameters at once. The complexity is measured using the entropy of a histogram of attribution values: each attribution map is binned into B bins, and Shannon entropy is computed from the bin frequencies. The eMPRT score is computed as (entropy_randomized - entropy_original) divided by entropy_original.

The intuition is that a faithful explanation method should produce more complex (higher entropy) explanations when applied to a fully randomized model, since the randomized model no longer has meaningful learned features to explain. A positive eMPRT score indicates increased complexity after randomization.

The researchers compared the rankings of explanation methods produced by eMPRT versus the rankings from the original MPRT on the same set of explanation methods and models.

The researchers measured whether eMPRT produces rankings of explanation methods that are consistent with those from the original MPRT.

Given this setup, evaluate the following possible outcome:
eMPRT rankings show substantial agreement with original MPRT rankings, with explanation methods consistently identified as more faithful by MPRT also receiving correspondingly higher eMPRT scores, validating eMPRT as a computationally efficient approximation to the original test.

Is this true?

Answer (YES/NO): NO